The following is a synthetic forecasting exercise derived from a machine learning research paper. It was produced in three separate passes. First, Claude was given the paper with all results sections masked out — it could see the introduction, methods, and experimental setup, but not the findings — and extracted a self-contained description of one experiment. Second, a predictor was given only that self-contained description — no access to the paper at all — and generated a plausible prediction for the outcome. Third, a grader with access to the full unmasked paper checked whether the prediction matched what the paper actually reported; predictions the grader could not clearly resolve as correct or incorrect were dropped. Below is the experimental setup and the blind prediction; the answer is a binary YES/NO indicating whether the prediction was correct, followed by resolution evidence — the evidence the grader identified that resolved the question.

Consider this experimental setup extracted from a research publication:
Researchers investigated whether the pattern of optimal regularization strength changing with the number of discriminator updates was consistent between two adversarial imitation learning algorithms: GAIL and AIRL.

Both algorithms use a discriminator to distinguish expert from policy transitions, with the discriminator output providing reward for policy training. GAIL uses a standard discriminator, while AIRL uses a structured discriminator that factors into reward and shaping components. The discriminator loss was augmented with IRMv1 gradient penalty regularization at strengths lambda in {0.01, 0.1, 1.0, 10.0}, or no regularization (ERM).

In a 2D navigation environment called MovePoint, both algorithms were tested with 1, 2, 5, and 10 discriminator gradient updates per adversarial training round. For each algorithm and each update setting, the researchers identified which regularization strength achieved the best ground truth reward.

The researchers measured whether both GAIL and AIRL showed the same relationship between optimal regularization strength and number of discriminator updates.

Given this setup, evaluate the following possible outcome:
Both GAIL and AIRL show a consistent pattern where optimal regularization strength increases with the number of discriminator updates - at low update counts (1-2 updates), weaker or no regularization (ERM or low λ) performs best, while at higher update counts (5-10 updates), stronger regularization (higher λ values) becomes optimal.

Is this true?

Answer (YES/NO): NO